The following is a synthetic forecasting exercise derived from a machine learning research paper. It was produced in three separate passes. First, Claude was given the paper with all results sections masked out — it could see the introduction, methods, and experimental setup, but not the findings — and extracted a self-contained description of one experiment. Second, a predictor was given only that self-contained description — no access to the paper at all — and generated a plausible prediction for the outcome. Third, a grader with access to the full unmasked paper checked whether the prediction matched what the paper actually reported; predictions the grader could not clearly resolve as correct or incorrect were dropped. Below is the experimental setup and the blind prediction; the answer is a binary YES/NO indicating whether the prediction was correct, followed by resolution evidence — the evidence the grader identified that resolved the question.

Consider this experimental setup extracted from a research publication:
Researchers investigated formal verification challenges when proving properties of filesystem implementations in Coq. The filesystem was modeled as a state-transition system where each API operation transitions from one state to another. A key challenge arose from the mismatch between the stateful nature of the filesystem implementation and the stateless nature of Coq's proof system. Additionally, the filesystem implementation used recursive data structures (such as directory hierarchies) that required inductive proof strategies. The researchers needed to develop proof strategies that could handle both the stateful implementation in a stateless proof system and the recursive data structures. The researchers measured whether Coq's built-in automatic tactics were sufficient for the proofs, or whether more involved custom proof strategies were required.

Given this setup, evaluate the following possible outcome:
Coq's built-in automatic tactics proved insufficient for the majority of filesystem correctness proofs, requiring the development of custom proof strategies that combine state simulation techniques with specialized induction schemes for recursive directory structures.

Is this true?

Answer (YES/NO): NO